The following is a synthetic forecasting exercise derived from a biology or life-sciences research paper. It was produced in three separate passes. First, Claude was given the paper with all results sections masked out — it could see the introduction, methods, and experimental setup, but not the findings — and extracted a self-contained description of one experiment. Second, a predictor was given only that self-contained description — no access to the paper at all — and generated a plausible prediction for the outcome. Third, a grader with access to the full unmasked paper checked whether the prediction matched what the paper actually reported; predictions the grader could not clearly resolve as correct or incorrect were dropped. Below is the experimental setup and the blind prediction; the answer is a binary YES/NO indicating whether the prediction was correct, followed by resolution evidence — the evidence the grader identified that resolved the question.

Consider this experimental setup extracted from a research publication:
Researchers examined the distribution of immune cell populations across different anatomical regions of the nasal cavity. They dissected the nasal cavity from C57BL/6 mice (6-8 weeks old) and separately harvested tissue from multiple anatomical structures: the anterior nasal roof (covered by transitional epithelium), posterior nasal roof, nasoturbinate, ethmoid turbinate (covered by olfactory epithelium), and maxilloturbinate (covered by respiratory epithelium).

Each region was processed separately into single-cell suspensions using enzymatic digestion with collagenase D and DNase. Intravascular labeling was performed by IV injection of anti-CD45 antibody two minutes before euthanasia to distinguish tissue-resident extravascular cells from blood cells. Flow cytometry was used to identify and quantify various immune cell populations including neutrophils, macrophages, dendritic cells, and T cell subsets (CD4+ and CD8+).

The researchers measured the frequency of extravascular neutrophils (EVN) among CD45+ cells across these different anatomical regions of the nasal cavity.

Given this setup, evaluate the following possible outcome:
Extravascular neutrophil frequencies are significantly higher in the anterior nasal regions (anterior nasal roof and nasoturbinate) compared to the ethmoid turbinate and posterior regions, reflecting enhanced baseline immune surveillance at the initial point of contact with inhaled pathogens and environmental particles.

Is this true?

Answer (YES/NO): NO